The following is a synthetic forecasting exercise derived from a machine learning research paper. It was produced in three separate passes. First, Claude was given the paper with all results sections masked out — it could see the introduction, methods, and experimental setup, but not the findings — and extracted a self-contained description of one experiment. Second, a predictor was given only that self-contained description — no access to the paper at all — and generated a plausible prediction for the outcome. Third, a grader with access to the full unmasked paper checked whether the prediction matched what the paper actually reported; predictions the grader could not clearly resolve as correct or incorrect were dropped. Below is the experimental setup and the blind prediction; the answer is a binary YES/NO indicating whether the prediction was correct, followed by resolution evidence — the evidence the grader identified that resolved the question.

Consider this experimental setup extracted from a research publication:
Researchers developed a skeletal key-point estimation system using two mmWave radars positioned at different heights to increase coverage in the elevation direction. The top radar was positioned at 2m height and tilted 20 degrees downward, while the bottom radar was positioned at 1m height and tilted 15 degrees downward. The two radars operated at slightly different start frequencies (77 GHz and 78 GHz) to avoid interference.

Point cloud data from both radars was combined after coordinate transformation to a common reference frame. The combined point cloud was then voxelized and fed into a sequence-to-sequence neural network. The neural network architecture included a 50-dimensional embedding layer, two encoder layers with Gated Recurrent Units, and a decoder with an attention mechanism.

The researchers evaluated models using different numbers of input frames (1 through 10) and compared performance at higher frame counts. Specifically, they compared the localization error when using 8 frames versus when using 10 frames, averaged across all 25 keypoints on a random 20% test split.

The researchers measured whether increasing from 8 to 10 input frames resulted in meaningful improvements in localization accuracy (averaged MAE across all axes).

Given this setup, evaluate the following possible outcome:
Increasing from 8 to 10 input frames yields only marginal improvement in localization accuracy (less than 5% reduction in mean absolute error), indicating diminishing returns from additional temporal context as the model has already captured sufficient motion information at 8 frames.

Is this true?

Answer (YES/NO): NO